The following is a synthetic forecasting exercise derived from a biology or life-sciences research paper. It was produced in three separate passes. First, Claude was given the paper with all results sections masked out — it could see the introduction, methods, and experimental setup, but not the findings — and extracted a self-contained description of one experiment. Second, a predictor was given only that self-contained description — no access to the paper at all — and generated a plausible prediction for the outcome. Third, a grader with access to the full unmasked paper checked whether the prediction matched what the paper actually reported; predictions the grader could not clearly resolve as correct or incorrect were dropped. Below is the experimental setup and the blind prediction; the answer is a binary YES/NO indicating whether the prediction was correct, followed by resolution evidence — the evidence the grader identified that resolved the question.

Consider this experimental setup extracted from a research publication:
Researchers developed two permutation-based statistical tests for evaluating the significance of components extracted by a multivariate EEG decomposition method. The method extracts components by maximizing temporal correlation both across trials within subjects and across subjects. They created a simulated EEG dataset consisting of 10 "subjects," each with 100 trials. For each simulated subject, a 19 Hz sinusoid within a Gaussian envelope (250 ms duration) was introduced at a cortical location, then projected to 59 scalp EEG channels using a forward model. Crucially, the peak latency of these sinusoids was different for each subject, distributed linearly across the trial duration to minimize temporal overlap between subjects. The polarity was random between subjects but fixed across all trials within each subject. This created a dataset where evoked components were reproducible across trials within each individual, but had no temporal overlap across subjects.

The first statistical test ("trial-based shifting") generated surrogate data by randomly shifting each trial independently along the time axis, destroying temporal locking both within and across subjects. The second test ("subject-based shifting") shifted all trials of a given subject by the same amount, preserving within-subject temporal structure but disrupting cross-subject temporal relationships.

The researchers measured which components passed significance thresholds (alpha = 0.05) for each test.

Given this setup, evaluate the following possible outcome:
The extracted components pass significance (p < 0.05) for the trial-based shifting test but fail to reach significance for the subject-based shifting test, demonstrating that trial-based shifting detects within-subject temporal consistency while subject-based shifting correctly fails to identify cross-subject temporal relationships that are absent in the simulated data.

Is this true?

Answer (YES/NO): YES